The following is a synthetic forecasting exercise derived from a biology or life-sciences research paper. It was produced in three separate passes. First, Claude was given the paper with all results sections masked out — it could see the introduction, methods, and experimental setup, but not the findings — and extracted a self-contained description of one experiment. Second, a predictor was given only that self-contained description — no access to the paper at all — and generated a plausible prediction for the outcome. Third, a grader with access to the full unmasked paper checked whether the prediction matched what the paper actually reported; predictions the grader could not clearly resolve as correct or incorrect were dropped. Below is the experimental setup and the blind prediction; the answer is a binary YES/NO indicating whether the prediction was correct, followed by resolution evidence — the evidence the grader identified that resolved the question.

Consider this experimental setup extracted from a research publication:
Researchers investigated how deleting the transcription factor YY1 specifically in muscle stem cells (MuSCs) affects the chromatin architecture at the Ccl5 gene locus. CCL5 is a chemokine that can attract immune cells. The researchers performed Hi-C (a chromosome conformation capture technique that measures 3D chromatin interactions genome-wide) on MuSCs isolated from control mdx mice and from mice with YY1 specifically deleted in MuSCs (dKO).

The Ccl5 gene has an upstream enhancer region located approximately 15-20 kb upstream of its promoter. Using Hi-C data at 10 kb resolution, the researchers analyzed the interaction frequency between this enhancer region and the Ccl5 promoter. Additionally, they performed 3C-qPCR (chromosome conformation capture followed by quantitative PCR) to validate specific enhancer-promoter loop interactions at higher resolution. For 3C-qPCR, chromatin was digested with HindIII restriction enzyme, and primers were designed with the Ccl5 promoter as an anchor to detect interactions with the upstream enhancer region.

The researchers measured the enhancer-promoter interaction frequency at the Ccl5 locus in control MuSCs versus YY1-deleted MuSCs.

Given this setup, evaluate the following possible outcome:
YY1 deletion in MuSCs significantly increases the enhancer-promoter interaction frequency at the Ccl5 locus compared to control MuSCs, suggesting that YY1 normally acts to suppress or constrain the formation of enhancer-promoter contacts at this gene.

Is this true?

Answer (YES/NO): NO